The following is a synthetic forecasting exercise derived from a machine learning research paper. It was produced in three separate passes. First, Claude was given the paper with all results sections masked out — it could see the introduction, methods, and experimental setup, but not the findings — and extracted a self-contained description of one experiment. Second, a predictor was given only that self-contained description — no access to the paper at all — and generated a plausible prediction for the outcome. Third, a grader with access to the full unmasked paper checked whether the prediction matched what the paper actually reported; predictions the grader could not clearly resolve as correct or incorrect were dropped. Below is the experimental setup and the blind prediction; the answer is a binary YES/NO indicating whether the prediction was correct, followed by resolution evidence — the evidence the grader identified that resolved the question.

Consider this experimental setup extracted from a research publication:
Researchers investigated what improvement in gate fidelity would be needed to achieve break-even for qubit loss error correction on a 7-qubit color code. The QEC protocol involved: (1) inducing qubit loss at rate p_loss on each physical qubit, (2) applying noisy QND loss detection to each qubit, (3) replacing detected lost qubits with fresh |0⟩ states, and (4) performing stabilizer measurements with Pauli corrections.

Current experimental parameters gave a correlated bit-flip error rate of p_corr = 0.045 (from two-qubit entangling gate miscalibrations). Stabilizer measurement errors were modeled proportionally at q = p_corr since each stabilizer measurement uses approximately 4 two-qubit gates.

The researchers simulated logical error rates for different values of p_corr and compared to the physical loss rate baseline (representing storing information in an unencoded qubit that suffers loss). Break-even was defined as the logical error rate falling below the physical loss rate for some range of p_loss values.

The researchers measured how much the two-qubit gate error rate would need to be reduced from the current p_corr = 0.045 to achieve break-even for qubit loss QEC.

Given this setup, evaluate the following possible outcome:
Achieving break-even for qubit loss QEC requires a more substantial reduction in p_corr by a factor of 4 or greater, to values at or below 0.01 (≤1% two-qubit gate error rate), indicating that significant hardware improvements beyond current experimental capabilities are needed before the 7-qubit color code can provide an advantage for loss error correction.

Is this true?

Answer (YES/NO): NO